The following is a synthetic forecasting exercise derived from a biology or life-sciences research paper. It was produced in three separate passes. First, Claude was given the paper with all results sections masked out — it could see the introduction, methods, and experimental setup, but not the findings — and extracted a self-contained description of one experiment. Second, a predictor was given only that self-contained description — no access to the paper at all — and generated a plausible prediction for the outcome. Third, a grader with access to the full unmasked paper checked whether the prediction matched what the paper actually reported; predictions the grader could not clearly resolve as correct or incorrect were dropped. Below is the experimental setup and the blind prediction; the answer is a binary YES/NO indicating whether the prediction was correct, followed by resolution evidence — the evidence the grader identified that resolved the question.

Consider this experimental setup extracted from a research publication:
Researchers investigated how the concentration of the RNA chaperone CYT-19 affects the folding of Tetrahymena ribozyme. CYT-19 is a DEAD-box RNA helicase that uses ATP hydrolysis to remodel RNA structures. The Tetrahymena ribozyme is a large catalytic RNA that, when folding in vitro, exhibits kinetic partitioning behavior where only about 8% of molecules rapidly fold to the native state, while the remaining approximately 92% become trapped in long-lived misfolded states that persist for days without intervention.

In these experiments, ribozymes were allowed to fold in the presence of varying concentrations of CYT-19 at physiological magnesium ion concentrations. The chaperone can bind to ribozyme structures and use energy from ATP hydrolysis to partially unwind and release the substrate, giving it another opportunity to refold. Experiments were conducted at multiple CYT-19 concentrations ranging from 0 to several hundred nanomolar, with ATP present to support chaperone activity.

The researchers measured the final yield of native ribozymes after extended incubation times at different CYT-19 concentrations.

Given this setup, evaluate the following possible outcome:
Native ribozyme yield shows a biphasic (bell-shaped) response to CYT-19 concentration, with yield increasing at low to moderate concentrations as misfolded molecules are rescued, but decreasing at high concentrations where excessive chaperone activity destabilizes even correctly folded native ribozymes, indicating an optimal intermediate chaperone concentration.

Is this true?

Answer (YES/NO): NO